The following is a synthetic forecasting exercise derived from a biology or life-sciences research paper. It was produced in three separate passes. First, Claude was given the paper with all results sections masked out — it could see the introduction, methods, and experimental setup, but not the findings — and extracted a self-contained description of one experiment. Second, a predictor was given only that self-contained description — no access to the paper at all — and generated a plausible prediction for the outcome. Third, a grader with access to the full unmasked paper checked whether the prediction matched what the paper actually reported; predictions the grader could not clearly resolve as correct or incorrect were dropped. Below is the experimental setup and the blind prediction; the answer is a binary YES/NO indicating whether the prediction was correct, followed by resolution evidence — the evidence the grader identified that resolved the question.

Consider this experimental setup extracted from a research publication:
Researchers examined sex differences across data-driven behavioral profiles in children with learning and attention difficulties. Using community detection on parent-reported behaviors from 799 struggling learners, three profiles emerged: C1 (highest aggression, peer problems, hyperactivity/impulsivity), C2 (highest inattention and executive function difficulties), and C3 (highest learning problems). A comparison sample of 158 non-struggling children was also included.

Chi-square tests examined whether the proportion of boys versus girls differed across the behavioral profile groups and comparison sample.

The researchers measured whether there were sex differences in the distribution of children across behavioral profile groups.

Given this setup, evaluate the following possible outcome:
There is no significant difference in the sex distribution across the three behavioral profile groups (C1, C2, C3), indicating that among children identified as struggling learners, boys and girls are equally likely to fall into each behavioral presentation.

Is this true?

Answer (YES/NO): NO